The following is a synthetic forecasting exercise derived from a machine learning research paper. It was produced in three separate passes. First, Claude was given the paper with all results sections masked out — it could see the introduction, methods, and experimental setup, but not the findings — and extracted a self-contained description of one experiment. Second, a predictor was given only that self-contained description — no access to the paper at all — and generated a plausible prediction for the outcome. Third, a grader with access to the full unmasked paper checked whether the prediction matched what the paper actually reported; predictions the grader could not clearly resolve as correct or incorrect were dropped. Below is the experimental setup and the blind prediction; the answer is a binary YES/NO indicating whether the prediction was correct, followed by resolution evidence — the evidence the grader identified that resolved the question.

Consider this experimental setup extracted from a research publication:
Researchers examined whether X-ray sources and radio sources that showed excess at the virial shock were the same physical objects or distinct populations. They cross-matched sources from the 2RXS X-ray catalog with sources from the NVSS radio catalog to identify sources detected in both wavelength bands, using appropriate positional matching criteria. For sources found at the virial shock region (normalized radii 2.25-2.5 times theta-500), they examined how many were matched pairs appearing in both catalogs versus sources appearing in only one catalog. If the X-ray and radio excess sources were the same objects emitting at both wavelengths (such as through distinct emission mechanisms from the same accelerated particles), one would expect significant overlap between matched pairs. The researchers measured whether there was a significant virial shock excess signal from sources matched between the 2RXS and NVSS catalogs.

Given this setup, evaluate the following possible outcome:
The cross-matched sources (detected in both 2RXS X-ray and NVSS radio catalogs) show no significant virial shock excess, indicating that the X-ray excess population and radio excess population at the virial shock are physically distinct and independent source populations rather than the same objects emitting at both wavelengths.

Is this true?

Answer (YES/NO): YES